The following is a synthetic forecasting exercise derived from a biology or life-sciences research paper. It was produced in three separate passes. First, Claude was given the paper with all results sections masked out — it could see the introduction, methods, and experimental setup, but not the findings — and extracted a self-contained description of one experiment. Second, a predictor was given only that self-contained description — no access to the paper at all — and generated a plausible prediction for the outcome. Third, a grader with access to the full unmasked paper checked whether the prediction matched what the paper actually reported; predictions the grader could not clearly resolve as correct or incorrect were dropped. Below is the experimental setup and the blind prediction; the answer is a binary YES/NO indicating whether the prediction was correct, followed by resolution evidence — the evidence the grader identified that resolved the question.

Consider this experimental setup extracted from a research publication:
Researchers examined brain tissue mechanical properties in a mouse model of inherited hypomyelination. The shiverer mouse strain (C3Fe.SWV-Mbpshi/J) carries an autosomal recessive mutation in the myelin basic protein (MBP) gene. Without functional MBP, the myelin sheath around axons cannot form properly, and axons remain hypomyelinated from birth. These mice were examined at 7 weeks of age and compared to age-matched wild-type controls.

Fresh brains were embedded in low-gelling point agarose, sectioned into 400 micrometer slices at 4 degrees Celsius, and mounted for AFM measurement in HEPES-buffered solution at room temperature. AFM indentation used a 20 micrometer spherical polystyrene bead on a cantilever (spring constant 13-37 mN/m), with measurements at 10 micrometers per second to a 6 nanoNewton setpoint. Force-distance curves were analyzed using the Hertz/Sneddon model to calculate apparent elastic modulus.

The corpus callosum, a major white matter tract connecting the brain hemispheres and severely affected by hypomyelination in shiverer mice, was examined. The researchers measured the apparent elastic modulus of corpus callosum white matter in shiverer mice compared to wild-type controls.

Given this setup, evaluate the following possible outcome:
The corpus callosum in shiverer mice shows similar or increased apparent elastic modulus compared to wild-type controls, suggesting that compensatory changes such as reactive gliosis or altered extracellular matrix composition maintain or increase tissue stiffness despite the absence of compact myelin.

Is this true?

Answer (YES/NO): YES